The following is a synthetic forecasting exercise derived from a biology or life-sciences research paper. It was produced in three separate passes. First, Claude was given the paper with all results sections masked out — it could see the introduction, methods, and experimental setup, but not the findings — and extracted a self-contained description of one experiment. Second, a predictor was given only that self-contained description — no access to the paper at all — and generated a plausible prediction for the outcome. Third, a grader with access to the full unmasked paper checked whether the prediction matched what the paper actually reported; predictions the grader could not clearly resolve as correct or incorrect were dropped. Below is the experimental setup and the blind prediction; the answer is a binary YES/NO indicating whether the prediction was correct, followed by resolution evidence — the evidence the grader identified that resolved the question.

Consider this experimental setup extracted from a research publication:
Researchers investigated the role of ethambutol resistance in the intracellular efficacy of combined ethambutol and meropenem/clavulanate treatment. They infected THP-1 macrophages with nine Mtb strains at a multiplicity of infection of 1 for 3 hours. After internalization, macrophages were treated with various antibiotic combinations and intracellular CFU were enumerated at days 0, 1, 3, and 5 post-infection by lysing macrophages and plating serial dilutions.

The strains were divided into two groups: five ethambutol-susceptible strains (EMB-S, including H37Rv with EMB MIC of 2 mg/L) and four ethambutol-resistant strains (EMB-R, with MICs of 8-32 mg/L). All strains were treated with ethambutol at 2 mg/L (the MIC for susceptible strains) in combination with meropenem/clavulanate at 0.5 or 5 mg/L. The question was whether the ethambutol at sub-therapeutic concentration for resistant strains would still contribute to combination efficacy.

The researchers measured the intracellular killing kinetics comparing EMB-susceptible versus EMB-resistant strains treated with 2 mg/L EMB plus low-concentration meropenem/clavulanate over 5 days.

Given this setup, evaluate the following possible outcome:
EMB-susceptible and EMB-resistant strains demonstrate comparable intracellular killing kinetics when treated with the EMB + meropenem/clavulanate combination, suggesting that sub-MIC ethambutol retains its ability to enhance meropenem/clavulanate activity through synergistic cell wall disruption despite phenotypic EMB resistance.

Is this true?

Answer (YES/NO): NO